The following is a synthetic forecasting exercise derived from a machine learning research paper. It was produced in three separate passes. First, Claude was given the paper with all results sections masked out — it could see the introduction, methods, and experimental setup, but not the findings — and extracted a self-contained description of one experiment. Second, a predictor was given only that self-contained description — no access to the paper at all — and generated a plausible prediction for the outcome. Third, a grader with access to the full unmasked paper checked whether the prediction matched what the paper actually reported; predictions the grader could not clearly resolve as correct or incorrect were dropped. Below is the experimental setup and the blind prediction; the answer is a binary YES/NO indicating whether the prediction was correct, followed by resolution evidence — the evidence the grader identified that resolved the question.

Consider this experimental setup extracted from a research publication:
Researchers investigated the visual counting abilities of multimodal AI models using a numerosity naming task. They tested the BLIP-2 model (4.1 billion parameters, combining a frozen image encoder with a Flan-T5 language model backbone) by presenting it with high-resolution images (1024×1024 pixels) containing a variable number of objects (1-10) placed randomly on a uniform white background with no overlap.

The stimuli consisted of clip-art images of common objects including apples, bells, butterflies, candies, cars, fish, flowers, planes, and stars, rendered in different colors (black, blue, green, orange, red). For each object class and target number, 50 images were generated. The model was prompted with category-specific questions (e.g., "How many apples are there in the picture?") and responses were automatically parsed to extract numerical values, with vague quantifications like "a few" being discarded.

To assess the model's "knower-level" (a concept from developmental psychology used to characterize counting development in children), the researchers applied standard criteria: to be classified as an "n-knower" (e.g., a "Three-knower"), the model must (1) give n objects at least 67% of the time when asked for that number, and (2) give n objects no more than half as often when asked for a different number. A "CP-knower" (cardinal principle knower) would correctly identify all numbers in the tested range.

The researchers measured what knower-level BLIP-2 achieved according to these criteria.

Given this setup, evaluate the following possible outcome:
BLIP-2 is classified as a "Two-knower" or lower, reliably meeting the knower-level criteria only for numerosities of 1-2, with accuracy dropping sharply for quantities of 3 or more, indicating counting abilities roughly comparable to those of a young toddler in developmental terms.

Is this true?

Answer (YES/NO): NO